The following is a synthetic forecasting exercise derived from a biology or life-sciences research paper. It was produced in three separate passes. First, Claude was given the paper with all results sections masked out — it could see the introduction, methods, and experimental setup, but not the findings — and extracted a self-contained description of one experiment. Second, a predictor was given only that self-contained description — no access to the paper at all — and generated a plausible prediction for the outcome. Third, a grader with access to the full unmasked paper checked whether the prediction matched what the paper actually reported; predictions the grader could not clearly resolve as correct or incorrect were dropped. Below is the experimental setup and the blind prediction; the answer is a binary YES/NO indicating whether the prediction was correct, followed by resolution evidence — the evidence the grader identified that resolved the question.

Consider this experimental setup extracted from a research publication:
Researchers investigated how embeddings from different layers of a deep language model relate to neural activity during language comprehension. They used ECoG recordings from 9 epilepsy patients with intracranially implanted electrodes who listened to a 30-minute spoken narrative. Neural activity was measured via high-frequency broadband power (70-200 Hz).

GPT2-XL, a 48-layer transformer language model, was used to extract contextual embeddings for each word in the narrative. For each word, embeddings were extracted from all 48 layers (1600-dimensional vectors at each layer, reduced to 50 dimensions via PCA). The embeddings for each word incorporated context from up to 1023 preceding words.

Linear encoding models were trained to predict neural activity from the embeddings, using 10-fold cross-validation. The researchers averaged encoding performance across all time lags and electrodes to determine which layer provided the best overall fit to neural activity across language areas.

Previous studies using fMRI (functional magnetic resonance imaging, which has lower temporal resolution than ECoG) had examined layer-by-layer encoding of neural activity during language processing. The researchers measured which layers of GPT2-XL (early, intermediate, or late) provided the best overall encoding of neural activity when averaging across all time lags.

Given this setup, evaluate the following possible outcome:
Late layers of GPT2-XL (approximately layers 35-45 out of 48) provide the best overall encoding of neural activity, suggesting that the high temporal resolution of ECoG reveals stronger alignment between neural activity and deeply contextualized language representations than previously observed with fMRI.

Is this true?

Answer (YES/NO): NO